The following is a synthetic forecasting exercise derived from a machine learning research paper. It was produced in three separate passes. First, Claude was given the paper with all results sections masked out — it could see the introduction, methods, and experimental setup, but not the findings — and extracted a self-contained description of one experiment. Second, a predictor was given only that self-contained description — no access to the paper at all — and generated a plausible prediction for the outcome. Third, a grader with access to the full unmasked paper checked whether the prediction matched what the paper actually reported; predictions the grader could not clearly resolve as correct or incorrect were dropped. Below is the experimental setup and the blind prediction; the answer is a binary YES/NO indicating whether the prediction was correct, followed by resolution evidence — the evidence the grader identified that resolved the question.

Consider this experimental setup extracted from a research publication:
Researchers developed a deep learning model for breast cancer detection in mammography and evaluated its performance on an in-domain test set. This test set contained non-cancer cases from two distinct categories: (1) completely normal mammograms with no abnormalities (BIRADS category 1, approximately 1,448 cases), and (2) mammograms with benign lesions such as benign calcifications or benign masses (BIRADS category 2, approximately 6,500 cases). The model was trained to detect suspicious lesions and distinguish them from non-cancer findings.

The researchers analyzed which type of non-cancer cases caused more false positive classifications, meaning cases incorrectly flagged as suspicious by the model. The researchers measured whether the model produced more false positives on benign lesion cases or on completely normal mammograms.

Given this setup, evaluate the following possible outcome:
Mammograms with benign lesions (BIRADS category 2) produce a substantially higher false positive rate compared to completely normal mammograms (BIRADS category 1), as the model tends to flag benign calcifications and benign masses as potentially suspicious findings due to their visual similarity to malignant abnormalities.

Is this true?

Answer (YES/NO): YES